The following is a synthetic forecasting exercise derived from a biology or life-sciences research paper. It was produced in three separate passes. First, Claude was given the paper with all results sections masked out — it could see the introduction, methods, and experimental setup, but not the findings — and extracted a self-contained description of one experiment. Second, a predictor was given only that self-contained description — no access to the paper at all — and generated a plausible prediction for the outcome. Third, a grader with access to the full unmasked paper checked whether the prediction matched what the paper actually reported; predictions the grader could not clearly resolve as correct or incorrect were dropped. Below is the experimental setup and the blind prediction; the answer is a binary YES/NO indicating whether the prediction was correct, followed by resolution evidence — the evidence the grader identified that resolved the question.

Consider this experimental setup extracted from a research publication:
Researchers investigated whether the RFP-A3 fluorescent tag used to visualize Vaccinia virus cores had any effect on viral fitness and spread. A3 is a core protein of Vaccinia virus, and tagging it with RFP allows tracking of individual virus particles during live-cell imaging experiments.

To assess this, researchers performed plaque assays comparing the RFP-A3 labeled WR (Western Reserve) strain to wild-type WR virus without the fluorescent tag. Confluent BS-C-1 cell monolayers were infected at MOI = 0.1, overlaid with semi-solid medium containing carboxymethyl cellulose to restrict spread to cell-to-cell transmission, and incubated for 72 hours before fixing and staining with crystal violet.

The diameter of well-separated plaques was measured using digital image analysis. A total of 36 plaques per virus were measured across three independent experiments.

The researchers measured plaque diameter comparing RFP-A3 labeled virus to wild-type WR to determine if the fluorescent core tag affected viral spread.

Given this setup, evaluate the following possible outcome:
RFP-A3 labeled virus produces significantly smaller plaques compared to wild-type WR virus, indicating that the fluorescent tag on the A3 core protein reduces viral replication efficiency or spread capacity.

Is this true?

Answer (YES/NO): NO